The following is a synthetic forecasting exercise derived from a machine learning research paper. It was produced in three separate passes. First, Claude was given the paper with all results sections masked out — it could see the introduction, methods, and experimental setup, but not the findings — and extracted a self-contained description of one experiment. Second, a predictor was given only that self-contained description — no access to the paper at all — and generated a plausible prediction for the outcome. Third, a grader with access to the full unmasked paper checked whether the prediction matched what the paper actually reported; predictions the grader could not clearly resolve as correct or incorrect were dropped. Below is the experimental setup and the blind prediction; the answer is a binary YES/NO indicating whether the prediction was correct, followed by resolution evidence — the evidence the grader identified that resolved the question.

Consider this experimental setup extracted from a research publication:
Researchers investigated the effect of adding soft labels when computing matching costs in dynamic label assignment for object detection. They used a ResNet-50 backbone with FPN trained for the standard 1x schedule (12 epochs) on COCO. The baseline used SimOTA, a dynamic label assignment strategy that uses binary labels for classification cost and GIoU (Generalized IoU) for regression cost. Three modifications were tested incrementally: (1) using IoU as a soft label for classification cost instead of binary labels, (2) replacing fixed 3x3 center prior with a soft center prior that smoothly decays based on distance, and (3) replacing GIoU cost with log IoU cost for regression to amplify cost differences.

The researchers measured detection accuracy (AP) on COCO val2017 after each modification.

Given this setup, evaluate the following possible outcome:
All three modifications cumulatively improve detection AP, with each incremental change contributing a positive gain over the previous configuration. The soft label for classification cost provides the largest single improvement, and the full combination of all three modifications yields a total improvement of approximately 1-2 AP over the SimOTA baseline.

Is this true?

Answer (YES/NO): NO